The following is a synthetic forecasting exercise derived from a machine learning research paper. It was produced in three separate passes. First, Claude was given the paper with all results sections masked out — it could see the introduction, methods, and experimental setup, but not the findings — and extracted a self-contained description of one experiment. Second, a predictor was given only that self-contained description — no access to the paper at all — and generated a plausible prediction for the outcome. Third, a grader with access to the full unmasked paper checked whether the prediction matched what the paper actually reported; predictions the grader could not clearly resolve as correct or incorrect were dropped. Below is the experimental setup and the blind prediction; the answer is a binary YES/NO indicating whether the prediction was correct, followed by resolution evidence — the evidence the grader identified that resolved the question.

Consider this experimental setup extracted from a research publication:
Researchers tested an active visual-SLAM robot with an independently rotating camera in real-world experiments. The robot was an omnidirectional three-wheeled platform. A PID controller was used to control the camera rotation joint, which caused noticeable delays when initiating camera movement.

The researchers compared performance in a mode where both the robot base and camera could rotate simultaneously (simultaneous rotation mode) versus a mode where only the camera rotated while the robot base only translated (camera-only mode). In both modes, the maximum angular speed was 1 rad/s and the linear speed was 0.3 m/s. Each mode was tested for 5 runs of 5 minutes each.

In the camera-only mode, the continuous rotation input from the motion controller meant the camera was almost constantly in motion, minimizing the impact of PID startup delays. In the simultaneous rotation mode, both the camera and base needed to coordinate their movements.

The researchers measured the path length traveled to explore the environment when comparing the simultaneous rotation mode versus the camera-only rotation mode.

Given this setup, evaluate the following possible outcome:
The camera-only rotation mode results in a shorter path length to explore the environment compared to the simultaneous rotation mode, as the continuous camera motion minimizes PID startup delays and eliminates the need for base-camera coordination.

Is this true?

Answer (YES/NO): YES